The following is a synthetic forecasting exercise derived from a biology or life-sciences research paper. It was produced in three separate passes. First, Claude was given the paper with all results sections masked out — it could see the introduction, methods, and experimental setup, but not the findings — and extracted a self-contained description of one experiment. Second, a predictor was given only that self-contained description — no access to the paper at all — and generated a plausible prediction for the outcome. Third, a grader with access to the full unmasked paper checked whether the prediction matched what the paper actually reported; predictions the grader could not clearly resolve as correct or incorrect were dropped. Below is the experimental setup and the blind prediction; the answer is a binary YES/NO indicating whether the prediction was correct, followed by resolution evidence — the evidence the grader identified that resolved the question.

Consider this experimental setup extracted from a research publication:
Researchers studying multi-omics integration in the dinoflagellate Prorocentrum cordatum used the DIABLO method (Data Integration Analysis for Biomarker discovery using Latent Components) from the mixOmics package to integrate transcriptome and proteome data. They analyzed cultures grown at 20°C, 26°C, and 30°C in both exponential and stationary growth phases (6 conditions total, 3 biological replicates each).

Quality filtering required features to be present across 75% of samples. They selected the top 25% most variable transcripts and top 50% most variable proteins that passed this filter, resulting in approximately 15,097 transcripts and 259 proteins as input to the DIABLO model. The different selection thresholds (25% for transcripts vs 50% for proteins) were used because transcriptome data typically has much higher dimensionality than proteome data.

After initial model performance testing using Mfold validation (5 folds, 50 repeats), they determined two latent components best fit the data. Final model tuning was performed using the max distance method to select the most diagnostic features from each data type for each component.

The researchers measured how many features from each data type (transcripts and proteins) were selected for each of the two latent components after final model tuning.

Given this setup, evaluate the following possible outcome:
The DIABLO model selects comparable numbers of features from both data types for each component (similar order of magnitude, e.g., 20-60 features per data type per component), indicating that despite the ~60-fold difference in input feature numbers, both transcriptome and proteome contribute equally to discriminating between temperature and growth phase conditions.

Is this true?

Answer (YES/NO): NO